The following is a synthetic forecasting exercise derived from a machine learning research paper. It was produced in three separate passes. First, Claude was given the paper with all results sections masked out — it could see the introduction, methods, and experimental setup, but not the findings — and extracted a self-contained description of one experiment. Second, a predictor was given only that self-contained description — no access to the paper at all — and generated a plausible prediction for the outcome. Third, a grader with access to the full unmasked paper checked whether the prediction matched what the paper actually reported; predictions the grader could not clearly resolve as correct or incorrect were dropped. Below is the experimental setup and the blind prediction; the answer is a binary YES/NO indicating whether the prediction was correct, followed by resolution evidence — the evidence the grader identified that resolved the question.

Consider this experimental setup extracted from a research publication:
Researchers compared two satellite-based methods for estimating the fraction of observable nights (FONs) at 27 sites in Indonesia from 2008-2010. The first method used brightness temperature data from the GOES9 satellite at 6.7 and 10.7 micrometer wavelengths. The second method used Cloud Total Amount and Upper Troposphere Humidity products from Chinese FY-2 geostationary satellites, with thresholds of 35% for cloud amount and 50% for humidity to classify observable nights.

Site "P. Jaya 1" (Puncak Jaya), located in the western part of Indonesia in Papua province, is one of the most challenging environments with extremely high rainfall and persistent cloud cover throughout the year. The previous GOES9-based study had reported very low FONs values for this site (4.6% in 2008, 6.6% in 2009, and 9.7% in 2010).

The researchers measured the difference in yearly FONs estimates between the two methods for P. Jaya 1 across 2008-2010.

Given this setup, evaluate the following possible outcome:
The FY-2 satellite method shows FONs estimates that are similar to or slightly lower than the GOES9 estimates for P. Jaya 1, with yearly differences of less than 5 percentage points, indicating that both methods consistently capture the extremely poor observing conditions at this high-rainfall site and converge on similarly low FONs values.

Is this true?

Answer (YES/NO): NO